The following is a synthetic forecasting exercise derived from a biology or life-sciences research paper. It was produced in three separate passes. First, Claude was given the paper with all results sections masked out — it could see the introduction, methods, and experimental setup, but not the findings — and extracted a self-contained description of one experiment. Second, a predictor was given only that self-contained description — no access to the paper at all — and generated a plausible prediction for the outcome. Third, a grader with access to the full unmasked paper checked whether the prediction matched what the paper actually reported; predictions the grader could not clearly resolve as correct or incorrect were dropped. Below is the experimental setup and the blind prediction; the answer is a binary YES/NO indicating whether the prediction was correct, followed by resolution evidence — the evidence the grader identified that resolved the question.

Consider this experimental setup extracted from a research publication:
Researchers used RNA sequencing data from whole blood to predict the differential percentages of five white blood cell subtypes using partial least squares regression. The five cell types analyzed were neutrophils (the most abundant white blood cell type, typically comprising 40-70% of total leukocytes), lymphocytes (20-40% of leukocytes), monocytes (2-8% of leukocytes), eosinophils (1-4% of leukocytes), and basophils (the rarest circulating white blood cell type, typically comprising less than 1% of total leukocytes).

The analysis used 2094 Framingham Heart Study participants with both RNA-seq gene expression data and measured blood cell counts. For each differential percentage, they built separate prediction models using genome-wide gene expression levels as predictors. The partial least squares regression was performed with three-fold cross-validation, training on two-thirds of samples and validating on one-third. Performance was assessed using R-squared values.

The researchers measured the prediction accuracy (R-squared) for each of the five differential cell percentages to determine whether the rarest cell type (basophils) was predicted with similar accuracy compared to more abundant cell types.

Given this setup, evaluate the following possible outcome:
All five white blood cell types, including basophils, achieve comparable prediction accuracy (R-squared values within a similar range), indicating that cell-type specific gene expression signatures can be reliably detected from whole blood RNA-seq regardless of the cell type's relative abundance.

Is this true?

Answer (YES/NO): NO